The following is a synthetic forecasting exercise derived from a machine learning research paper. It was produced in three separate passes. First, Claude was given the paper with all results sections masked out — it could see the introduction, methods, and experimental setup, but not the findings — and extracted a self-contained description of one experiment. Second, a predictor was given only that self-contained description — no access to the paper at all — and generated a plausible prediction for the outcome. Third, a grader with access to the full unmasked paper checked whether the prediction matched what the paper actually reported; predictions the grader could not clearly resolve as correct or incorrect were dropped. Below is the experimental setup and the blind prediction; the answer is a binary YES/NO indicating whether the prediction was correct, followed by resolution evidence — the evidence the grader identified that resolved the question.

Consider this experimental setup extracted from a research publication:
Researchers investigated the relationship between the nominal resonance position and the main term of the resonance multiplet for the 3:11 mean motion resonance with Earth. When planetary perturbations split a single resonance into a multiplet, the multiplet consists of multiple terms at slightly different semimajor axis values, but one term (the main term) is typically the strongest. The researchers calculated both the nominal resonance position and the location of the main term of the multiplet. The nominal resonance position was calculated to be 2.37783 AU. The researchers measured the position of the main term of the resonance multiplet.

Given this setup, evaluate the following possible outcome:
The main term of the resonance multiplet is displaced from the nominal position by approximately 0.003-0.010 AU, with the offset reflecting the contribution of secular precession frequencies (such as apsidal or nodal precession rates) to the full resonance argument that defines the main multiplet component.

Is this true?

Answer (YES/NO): NO